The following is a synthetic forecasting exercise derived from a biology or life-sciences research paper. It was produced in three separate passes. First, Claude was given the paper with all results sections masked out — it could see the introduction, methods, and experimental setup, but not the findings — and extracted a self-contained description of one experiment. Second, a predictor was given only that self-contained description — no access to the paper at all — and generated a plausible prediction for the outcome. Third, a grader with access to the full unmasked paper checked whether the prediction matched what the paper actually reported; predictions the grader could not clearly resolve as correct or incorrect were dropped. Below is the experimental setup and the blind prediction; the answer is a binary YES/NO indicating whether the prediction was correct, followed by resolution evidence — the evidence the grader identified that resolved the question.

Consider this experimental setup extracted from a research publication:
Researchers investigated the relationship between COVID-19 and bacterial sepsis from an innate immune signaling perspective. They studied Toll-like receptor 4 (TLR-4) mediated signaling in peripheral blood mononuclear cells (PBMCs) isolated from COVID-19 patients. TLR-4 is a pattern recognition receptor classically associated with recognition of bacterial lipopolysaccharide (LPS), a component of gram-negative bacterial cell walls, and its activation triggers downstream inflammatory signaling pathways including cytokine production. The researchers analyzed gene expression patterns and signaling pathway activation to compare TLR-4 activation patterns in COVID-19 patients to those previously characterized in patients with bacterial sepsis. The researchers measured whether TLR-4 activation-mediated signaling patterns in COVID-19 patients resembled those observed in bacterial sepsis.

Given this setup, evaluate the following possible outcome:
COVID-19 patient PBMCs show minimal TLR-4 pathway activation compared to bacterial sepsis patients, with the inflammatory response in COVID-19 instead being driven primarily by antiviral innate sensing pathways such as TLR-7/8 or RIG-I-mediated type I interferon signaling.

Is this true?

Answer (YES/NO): NO